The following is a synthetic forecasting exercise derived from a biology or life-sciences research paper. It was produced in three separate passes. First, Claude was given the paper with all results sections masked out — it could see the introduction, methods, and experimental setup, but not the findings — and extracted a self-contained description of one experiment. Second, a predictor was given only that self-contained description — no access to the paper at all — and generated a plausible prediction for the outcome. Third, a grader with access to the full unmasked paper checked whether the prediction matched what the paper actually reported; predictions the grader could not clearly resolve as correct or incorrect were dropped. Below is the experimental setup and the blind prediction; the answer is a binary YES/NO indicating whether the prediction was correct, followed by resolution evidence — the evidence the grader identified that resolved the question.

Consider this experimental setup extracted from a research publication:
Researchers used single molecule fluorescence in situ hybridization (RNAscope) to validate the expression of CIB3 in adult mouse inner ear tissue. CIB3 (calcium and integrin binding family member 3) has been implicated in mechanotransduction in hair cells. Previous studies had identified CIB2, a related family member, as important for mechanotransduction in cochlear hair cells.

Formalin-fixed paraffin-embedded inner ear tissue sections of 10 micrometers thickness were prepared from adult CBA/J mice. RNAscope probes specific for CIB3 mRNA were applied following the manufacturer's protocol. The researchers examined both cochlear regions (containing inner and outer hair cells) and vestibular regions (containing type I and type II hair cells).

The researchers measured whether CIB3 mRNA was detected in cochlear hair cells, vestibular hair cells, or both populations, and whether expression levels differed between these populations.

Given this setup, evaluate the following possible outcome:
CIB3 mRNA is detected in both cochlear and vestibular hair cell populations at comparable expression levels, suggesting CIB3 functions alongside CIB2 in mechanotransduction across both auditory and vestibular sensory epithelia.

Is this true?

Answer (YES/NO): NO